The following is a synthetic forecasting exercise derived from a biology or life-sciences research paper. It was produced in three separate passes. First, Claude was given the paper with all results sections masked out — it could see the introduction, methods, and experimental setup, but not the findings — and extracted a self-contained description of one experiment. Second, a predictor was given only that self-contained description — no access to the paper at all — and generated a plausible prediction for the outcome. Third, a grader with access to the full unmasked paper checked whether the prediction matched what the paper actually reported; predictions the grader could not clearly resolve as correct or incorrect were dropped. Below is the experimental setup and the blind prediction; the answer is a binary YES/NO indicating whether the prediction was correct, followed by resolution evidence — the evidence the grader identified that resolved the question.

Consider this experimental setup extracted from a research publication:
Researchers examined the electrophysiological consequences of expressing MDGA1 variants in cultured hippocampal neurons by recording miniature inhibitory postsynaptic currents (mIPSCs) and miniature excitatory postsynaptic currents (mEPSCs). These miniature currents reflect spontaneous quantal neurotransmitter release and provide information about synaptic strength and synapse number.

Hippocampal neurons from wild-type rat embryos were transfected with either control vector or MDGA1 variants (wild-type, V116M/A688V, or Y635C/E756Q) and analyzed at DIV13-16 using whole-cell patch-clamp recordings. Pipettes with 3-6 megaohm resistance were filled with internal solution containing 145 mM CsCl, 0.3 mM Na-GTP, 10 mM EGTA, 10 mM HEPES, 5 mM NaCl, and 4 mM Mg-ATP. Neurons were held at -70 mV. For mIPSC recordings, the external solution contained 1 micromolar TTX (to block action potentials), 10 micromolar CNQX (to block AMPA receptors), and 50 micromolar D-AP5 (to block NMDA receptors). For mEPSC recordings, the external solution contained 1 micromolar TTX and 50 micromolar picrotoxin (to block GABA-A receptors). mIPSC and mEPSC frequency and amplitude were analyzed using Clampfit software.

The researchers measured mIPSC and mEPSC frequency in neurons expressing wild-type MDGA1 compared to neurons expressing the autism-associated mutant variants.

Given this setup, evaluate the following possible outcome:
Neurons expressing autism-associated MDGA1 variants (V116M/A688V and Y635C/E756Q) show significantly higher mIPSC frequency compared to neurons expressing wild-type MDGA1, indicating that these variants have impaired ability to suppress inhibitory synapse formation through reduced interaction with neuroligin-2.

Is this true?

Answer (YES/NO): NO